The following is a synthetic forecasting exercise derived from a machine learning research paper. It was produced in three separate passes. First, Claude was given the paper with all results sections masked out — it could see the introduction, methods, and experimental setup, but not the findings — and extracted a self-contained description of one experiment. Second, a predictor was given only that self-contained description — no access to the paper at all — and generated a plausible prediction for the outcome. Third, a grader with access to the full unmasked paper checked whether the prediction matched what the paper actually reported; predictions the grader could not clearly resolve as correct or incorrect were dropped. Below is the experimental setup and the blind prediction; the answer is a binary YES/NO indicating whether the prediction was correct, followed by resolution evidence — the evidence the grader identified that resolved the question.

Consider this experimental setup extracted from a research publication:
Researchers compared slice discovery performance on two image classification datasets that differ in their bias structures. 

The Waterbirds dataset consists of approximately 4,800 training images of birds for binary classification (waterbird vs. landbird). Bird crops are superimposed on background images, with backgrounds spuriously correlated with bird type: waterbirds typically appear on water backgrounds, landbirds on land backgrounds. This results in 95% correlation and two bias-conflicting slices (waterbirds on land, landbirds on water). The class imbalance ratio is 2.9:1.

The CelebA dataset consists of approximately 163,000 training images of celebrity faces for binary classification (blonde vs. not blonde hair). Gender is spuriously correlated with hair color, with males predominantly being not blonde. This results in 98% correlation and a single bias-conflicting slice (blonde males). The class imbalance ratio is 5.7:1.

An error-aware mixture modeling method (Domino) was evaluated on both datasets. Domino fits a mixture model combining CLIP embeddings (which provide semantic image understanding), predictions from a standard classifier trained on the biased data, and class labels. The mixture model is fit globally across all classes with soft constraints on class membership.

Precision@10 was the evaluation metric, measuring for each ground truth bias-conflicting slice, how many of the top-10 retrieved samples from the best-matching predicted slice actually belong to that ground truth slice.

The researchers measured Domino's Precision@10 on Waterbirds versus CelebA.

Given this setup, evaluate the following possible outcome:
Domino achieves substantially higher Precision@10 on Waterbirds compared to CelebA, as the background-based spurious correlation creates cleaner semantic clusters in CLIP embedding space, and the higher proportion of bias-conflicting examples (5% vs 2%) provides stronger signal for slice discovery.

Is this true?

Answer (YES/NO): NO